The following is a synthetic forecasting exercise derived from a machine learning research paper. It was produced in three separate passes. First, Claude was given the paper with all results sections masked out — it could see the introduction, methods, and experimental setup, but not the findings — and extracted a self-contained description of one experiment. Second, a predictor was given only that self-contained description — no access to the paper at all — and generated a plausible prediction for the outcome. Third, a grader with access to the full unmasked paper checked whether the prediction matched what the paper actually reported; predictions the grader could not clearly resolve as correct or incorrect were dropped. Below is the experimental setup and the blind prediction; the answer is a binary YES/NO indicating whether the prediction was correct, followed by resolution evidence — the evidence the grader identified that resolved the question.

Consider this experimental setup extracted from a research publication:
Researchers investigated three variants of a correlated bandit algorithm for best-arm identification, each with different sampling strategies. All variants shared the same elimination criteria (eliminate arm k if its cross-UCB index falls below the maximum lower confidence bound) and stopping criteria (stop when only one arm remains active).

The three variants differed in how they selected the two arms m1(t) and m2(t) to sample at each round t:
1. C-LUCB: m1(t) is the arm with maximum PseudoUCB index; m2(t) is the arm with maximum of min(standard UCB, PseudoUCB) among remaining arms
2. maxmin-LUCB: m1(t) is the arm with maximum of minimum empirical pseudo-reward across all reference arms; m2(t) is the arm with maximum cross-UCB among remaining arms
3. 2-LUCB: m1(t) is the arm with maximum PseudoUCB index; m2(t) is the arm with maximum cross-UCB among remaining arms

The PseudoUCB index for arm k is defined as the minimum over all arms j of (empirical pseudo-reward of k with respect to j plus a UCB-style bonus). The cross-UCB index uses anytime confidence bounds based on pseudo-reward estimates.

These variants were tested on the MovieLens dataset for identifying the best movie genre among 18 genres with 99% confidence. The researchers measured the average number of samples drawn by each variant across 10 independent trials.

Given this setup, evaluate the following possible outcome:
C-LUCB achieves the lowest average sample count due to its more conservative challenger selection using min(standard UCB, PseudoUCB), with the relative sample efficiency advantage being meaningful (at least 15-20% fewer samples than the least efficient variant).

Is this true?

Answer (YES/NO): NO